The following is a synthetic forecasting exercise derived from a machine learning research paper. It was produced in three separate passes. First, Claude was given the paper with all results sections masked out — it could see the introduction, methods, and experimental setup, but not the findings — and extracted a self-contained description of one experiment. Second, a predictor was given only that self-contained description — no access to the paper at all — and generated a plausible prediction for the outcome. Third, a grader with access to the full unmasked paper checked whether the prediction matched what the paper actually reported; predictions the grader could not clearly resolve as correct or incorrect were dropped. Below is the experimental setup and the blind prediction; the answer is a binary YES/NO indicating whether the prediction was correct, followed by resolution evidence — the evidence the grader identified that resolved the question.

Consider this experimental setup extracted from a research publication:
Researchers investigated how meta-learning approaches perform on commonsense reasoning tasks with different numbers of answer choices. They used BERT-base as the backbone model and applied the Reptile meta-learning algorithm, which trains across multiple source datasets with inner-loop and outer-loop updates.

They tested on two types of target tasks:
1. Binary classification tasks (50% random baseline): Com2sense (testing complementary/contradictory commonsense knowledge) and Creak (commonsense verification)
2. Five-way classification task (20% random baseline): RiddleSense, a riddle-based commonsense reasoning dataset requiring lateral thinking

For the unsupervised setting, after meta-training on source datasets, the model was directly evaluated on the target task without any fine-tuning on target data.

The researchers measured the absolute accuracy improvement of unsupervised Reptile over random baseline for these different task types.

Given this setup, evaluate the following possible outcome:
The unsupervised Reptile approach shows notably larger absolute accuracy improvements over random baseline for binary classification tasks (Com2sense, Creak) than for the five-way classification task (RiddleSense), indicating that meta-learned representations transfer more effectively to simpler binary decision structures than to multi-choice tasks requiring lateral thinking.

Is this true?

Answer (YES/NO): NO